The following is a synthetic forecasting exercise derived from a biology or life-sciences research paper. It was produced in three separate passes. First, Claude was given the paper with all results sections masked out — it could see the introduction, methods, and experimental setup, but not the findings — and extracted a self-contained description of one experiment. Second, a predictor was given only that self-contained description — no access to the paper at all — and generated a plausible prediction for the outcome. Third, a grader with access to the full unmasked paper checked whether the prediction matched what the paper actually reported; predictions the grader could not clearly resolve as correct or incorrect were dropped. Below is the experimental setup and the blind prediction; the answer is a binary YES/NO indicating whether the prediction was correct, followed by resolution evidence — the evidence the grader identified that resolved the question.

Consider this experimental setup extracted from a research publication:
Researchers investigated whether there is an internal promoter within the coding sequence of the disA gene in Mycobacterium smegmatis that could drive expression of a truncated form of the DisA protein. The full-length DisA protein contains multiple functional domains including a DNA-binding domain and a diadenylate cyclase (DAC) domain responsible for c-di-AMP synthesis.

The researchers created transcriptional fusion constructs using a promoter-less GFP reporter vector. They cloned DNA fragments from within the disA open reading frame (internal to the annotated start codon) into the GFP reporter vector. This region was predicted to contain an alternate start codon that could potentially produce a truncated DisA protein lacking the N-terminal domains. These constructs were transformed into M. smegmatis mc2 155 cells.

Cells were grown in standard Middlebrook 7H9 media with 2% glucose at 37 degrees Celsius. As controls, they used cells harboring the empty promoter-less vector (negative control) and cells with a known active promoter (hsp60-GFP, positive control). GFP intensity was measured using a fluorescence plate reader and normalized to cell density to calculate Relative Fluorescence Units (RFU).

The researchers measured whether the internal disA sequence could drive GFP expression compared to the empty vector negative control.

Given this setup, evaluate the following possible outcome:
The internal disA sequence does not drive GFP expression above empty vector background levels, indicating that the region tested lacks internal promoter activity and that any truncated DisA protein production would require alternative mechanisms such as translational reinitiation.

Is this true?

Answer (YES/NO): NO